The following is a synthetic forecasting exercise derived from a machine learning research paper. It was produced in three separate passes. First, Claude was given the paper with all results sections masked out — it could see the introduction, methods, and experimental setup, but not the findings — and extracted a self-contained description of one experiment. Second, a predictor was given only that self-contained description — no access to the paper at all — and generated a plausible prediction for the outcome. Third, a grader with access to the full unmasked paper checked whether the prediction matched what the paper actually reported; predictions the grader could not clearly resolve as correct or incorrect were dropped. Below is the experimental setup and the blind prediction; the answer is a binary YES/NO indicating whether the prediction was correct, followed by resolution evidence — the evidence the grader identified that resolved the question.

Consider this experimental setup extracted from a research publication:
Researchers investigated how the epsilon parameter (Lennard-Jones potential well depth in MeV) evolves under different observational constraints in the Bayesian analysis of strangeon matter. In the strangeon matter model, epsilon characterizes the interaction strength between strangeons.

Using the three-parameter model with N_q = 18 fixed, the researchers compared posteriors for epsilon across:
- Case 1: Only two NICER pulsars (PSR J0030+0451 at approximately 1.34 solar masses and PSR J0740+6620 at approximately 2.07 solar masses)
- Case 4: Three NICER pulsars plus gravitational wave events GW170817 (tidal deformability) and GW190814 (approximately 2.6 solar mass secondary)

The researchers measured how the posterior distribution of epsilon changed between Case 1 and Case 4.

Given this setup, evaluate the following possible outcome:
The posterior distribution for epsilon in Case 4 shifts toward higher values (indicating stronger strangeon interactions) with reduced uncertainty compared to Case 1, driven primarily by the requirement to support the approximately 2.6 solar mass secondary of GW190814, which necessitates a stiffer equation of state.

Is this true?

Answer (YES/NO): NO